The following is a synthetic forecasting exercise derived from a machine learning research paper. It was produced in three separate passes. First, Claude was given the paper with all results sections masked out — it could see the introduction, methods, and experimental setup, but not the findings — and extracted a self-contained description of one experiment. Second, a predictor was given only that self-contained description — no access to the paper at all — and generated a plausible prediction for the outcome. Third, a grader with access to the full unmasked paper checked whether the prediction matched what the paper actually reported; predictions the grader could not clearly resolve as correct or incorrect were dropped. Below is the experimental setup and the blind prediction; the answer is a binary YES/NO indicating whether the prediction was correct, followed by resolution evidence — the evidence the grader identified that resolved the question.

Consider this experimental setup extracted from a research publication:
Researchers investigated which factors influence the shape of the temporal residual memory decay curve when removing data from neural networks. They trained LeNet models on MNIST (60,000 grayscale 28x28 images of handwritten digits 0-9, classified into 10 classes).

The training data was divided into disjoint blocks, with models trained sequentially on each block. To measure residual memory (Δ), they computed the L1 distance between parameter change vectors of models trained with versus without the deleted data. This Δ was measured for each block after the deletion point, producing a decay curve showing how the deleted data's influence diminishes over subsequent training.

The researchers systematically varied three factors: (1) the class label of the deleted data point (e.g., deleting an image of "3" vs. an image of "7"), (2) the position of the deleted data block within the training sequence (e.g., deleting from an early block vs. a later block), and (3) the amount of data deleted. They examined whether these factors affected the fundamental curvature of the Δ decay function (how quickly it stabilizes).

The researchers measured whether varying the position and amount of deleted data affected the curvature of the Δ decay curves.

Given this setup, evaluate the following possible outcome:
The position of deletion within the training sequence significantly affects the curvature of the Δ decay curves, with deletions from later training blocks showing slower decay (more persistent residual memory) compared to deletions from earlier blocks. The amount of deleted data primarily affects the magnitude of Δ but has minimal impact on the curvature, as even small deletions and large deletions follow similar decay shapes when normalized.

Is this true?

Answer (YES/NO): NO